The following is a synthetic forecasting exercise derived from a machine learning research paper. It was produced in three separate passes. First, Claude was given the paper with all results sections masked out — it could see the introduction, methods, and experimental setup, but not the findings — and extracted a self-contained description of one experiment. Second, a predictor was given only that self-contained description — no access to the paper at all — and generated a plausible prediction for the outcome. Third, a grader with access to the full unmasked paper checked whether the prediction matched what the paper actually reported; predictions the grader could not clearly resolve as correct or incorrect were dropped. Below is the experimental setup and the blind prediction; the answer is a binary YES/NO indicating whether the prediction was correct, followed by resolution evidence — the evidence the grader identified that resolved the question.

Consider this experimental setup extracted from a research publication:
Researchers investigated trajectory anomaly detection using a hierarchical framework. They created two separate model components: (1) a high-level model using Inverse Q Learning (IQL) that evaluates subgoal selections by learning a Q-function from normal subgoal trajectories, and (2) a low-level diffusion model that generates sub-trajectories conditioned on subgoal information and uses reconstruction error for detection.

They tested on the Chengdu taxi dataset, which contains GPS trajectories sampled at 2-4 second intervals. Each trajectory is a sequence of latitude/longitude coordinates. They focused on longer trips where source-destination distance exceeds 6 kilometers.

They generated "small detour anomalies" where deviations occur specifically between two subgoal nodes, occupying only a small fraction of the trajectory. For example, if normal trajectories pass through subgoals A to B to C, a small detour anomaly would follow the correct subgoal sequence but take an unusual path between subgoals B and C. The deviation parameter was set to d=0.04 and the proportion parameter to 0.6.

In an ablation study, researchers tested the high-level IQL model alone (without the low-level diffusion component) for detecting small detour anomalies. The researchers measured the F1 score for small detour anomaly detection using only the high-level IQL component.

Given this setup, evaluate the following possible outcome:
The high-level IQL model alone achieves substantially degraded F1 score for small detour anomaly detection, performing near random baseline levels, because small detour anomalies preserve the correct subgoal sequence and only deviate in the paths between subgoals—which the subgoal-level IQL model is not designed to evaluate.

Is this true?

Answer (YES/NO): NO